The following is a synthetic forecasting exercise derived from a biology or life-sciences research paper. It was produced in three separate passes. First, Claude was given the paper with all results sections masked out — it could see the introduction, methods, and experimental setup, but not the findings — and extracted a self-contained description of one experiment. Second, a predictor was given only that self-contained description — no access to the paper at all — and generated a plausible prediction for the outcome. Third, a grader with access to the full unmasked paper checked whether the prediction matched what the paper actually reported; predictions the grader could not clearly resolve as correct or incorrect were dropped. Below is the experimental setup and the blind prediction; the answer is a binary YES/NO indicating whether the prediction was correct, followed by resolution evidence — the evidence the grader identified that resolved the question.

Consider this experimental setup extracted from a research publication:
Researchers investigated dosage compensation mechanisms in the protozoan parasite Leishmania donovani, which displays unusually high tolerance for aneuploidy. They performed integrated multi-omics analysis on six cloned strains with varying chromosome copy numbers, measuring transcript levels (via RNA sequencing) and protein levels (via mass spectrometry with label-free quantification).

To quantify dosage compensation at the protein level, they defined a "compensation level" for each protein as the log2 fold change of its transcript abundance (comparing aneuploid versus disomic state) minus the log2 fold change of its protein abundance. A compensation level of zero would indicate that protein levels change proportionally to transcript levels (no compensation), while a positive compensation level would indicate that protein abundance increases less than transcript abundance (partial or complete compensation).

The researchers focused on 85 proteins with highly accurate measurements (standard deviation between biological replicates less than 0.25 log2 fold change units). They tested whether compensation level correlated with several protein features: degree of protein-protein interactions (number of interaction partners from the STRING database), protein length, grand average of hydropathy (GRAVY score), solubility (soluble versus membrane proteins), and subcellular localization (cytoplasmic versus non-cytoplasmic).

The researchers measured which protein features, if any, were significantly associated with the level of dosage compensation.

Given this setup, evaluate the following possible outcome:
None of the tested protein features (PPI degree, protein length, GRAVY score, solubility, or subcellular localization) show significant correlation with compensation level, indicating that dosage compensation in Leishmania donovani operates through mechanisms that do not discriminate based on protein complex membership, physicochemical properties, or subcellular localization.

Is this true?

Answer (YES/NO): NO